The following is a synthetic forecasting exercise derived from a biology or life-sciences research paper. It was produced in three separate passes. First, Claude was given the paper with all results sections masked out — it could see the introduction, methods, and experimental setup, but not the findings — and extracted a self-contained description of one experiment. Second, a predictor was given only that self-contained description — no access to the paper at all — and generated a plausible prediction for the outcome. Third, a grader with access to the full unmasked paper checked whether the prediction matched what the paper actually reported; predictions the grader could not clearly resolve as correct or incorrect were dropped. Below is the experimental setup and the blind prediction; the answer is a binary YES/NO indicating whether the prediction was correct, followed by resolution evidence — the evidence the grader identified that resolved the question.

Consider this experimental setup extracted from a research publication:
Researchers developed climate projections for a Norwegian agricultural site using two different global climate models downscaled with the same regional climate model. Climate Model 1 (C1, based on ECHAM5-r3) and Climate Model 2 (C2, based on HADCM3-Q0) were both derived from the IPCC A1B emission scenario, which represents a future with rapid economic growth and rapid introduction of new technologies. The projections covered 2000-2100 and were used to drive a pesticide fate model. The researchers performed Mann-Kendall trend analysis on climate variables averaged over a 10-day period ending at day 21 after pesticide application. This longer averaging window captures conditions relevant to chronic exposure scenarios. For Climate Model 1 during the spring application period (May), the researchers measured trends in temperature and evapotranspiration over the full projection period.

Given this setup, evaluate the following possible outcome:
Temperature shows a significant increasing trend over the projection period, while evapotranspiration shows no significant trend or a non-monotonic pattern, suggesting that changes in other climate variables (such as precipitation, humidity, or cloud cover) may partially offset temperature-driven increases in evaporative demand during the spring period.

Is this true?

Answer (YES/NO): NO